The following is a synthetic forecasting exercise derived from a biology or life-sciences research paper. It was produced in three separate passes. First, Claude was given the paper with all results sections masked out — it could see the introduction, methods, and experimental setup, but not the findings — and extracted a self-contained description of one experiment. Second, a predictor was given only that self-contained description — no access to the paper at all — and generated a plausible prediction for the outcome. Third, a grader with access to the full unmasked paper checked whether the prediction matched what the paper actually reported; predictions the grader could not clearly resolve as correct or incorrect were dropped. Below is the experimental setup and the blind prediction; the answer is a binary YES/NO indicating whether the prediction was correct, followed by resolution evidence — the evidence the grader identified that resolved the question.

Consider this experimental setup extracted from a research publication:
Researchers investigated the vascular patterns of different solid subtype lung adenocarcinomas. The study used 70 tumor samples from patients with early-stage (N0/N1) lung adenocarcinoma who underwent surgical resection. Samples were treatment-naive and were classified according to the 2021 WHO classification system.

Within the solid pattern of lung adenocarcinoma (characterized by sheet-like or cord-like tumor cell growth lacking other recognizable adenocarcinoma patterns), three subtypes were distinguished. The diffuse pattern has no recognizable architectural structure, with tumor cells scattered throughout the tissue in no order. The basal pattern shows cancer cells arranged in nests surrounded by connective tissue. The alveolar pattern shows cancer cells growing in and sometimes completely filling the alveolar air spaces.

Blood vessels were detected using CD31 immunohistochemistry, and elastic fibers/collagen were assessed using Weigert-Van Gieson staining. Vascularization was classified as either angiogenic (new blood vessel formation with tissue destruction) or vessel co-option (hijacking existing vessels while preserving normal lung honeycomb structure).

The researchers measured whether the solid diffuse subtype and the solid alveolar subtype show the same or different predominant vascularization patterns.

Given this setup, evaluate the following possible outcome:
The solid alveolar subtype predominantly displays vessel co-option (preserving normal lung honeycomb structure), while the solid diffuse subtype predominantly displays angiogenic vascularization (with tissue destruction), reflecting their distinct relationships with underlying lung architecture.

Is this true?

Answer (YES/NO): YES